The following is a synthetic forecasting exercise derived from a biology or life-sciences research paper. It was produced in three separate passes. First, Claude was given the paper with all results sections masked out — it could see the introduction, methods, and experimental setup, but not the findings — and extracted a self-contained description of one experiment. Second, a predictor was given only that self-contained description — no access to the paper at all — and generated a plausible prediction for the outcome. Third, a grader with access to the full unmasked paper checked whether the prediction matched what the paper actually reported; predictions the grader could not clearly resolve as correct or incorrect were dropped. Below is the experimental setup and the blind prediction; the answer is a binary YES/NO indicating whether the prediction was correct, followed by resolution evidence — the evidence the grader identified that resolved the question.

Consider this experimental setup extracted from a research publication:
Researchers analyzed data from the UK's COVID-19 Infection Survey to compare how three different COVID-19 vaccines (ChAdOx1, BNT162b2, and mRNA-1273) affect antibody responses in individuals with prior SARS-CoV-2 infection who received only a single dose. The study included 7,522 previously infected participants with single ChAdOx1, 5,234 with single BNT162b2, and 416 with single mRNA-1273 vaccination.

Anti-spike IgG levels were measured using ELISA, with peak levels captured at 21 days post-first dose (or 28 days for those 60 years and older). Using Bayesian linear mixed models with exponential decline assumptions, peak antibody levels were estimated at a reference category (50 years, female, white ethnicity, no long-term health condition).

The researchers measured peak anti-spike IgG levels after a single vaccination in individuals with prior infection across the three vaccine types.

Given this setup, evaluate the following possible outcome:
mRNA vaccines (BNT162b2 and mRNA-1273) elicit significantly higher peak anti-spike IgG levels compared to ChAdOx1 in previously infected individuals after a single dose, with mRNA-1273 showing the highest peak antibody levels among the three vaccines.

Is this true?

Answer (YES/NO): NO